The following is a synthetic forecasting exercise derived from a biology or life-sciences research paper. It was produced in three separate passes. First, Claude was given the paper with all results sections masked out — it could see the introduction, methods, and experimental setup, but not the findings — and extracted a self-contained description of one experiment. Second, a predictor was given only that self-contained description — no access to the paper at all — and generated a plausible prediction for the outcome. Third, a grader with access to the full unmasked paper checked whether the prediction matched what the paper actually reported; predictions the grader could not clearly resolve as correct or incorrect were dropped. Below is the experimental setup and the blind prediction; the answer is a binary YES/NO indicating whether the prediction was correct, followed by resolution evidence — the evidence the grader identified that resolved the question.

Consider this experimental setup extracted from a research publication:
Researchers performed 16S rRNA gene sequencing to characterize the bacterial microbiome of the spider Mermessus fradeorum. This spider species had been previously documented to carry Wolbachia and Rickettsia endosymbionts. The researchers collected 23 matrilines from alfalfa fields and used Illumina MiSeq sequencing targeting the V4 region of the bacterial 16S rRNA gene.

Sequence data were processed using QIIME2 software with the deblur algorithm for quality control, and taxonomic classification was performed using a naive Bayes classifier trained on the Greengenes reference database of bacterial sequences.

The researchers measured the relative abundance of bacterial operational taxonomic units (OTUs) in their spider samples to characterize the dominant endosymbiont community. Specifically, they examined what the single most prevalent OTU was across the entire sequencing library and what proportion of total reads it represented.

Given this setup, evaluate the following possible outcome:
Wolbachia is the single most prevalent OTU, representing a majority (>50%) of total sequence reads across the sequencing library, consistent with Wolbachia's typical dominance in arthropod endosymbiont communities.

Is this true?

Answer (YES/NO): NO